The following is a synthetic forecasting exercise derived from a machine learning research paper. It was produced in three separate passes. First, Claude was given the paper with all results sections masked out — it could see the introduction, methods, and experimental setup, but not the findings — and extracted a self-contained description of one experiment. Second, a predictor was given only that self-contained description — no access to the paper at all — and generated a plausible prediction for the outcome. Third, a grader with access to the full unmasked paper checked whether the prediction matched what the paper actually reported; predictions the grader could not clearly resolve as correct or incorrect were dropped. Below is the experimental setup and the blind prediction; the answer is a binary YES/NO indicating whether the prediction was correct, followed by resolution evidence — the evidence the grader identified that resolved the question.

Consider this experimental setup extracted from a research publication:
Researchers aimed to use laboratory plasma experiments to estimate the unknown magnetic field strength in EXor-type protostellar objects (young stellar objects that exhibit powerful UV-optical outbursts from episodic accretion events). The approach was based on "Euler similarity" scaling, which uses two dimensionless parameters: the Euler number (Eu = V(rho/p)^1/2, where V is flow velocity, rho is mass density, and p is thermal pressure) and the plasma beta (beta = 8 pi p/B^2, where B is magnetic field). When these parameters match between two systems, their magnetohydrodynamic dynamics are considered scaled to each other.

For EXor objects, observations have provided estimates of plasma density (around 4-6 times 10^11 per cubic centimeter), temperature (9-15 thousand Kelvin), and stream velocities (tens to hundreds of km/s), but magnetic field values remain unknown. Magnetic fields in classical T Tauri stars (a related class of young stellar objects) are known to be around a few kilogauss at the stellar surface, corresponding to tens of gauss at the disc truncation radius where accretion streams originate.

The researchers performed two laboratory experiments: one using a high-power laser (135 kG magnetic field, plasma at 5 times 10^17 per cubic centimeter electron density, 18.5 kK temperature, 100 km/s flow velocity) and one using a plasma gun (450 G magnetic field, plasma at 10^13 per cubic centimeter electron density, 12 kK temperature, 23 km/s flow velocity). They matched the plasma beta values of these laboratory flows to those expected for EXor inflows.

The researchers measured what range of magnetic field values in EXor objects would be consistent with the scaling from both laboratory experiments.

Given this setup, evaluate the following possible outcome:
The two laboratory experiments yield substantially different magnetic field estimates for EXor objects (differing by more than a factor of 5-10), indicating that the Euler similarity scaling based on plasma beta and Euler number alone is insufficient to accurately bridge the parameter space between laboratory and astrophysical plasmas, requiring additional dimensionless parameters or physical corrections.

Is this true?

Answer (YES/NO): NO